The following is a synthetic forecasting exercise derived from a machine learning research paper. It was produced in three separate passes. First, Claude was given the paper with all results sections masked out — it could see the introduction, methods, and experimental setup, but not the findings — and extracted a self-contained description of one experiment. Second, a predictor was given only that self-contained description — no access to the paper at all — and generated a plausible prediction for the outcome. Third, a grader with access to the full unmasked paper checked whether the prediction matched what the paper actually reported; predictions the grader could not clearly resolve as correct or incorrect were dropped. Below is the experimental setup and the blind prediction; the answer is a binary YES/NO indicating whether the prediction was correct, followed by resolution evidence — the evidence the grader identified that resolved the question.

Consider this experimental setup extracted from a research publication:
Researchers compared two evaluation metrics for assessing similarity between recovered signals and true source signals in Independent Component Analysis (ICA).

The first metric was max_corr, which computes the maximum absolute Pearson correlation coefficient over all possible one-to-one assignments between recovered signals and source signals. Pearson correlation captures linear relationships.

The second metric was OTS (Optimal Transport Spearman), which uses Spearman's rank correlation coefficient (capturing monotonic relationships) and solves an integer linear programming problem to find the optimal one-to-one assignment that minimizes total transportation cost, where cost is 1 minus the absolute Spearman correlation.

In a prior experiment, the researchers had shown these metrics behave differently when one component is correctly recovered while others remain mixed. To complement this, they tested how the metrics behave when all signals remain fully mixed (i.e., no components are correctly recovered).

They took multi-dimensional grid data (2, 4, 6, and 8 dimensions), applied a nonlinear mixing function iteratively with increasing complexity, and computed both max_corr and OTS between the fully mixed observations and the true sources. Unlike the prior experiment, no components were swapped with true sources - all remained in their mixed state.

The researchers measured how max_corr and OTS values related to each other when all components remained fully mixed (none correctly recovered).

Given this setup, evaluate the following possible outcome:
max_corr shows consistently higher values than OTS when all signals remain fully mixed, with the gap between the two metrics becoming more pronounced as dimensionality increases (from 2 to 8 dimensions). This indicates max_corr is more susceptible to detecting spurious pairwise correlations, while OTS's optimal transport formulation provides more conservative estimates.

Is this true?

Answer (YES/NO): NO